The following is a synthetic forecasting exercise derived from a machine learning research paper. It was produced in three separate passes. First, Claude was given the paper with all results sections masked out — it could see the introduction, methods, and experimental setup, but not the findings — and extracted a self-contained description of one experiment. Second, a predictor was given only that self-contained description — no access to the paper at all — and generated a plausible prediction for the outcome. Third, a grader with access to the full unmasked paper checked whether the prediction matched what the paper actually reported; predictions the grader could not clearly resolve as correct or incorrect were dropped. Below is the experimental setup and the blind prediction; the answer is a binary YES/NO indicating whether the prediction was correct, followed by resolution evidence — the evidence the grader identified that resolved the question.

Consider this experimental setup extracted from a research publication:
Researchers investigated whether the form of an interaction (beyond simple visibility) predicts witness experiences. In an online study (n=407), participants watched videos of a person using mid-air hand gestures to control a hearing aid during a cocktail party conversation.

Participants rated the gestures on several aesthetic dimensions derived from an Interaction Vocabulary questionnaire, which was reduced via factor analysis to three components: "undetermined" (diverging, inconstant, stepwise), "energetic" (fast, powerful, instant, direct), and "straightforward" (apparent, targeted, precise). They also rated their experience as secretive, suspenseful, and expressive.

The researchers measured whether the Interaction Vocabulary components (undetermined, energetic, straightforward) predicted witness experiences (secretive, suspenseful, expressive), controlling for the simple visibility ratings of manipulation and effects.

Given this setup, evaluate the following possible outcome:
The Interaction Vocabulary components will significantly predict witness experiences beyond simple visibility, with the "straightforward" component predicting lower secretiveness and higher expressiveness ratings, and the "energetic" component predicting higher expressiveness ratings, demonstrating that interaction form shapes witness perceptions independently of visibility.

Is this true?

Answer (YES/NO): NO